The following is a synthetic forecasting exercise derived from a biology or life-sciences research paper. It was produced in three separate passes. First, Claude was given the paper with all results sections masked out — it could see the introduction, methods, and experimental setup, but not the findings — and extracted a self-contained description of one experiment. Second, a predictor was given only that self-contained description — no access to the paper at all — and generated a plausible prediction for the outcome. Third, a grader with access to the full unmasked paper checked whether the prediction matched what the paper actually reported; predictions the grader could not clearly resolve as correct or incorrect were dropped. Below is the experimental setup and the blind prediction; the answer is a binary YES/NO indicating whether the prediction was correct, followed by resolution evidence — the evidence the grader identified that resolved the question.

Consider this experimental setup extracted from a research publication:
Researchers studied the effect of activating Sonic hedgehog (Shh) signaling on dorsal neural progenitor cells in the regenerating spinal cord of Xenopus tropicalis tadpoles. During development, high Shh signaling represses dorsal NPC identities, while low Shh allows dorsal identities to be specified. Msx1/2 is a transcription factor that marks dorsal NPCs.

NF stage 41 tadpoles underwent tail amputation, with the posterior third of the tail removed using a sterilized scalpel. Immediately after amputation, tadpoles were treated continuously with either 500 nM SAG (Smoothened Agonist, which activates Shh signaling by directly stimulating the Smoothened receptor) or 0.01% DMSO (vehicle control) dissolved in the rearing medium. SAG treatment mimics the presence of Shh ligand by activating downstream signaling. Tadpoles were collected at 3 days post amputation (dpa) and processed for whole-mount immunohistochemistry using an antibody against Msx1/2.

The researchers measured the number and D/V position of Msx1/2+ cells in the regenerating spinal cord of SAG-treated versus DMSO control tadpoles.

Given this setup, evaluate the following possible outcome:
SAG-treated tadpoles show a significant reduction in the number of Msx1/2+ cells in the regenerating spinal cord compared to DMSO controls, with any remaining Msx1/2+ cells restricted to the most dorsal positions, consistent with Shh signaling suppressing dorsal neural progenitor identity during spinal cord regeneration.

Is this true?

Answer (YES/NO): NO